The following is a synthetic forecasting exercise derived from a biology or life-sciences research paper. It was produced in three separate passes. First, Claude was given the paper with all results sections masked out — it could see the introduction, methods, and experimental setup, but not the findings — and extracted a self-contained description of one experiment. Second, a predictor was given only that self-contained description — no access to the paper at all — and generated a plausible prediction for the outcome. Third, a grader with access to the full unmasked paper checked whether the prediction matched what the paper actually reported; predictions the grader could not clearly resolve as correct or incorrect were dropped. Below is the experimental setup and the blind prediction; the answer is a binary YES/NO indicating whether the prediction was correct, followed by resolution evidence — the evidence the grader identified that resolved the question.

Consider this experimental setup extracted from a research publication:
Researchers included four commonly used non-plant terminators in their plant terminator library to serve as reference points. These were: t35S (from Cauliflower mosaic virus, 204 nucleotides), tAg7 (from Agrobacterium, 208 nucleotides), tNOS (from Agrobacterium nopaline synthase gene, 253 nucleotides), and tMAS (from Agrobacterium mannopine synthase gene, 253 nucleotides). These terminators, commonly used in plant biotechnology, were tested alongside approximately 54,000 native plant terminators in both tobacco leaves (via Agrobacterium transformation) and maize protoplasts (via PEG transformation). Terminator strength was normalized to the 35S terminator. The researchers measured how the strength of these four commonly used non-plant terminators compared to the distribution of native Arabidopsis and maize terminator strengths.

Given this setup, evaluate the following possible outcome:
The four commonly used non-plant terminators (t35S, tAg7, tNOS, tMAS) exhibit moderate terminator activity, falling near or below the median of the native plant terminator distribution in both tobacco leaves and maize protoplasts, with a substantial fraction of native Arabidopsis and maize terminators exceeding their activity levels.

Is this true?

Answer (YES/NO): NO